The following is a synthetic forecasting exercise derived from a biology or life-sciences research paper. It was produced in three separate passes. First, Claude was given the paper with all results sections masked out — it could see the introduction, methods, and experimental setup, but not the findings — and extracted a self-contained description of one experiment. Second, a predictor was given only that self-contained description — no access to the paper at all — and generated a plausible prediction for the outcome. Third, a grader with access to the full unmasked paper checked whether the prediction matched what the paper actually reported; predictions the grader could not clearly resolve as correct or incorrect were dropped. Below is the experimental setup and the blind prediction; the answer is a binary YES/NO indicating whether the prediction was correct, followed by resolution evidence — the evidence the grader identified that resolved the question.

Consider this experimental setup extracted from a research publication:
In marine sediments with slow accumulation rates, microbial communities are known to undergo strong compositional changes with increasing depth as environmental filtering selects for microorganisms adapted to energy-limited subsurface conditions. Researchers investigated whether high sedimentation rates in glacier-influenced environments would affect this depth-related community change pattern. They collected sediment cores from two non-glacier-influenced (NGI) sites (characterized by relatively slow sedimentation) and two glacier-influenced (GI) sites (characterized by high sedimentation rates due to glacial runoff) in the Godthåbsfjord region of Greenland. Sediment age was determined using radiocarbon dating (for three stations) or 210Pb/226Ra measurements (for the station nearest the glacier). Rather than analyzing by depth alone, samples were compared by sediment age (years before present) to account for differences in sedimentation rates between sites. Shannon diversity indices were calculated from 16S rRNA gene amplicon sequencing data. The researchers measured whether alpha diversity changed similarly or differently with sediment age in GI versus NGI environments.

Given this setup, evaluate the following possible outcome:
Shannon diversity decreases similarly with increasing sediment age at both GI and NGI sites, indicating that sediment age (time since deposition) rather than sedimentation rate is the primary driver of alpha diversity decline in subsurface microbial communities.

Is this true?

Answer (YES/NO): NO